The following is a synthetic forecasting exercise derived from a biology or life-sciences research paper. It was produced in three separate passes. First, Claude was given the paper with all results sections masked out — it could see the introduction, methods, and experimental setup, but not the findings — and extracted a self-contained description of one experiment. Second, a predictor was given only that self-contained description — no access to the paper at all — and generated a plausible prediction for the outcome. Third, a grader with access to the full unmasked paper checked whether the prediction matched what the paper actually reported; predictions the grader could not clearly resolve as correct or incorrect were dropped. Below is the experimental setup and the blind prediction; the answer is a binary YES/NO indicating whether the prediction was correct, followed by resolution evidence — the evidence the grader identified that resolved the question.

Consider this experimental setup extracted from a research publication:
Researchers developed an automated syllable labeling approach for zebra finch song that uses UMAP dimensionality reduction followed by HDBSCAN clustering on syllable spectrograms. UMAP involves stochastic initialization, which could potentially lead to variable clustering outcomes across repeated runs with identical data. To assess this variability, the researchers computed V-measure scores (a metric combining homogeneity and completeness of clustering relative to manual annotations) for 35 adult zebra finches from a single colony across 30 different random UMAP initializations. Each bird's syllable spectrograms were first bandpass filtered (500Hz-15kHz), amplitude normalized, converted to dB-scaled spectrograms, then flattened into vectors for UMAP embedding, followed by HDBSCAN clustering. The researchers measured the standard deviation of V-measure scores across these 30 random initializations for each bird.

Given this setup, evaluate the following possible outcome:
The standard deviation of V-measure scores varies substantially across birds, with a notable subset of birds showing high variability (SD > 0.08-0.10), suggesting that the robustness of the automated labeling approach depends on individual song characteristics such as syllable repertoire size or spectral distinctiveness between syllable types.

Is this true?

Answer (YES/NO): NO